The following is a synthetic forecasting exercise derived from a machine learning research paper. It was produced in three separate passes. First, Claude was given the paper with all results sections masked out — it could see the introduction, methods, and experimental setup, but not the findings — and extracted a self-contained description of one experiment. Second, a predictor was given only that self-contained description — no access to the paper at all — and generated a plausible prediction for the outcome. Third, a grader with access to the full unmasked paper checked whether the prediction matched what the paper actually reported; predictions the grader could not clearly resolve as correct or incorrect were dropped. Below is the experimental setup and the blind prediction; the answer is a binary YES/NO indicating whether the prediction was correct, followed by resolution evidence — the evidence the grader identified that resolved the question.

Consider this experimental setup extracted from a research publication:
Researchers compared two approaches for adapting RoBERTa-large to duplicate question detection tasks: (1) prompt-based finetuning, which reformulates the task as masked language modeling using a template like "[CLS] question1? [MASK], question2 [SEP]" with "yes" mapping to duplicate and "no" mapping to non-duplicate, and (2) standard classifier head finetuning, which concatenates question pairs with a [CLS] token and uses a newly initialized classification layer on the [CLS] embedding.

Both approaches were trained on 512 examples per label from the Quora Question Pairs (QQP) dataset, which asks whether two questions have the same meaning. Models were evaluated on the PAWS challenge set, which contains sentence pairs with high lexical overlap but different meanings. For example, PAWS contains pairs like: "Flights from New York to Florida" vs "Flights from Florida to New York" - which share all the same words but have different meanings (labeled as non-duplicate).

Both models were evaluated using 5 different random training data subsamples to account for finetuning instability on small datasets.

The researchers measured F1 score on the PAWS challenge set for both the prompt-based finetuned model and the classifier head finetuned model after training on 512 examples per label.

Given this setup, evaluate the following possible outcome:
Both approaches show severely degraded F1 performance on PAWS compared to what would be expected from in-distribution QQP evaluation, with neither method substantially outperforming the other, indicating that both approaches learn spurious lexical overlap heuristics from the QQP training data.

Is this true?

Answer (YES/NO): YES